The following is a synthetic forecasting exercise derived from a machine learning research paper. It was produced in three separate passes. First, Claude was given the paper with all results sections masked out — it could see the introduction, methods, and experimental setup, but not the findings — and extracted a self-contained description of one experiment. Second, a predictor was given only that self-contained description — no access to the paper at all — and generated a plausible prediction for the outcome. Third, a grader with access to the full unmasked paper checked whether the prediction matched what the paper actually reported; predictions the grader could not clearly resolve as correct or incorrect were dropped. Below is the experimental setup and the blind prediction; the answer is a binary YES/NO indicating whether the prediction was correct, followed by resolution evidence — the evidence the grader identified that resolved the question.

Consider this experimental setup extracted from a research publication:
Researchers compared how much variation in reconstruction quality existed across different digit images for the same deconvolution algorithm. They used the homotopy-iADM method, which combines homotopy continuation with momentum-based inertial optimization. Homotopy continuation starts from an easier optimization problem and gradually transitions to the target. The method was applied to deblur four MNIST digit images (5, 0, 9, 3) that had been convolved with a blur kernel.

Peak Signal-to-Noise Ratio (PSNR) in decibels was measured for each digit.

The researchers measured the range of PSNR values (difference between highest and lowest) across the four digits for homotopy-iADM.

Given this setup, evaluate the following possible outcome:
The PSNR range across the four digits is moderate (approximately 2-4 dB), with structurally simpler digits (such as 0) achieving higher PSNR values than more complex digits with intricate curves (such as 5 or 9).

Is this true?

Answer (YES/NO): NO